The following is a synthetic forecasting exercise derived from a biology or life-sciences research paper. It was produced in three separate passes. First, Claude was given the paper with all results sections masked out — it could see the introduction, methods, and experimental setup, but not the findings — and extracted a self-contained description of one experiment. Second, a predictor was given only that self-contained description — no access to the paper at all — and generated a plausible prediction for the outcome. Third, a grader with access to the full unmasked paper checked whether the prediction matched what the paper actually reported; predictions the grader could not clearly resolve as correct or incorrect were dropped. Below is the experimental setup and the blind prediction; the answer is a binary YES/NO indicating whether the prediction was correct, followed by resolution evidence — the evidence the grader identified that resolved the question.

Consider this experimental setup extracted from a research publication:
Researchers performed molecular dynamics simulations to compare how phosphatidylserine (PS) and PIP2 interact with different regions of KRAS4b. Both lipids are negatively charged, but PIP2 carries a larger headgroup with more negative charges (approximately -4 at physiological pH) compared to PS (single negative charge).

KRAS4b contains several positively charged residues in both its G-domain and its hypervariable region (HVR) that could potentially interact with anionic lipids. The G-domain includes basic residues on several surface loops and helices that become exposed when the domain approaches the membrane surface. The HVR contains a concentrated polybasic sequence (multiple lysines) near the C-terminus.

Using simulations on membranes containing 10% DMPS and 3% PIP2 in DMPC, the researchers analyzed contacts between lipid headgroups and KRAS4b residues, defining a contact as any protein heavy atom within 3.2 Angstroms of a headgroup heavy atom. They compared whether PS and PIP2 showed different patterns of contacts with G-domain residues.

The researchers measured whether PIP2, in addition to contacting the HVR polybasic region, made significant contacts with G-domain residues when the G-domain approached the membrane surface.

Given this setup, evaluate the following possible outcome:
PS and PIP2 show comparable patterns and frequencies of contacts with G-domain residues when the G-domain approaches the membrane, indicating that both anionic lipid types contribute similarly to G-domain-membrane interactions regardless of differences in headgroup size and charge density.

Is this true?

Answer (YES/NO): NO